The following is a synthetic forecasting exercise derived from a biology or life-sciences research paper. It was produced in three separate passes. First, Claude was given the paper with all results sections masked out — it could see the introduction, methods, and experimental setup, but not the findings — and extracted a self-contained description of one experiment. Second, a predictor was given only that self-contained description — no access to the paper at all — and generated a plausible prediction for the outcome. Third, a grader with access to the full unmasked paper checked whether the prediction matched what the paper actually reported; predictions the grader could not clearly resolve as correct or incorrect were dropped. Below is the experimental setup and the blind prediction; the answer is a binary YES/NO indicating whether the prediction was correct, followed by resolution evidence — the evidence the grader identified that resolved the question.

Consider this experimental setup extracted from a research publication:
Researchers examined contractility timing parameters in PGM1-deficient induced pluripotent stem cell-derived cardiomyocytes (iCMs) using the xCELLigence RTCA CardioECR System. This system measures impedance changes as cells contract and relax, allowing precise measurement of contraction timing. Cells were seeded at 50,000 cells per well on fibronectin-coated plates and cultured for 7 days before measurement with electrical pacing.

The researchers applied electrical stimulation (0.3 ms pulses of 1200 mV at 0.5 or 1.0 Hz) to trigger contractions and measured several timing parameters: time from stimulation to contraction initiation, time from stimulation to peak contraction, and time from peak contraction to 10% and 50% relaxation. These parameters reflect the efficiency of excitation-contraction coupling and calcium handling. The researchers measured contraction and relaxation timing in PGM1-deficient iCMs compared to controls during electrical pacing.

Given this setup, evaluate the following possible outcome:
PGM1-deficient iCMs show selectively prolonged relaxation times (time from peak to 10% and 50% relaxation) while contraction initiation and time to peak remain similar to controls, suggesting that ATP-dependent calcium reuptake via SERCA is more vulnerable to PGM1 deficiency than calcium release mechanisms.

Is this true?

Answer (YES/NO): NO